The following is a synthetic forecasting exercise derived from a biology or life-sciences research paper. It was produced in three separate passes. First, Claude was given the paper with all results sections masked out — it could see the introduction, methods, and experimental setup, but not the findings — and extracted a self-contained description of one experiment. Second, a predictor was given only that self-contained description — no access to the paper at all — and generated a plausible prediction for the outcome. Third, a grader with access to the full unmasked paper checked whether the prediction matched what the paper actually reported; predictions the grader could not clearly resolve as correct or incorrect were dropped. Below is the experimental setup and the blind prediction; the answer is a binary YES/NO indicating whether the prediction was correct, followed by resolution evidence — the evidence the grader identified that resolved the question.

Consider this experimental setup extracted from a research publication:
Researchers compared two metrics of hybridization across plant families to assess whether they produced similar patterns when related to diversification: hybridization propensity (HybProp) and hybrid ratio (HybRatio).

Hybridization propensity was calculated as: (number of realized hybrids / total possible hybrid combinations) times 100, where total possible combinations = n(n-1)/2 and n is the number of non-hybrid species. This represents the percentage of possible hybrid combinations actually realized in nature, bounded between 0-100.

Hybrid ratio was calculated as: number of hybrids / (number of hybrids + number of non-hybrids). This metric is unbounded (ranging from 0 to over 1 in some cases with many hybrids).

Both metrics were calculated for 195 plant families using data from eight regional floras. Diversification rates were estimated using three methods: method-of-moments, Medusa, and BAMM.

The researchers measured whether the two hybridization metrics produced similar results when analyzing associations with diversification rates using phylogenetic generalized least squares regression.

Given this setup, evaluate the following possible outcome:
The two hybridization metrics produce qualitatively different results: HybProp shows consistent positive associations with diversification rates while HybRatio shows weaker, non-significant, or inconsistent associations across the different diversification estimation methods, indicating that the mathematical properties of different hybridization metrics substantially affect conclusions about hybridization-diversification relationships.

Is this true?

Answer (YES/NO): NO